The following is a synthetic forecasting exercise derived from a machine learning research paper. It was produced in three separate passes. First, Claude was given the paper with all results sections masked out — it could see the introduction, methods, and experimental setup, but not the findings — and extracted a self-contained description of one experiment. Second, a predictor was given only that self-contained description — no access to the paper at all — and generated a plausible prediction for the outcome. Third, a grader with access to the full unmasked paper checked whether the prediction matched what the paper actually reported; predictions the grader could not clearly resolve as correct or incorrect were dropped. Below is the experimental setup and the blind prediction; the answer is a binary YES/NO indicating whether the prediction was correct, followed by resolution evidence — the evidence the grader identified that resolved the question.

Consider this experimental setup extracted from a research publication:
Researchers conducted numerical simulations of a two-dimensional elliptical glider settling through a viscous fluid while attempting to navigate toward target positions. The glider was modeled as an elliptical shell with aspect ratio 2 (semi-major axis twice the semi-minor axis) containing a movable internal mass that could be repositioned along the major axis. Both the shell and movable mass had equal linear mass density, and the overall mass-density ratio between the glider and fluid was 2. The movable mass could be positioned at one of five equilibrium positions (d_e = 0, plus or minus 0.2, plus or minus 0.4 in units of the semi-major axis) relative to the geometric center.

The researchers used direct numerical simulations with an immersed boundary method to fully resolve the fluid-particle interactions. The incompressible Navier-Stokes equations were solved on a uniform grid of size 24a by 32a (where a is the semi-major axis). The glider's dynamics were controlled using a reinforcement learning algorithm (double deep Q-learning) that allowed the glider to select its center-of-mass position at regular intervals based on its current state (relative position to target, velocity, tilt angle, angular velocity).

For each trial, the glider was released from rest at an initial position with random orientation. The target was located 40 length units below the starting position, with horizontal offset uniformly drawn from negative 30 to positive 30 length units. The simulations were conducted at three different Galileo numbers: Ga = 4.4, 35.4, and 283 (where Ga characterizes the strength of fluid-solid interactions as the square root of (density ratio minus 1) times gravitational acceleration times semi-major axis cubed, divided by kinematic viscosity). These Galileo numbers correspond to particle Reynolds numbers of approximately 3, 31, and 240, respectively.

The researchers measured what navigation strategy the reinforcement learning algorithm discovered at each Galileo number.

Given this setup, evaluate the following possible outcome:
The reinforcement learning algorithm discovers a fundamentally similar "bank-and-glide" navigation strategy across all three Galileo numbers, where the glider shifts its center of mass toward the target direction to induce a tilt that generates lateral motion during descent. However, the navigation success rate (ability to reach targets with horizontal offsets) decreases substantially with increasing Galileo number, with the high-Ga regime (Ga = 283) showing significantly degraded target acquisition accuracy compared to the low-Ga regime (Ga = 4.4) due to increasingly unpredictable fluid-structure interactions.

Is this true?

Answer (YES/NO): NO